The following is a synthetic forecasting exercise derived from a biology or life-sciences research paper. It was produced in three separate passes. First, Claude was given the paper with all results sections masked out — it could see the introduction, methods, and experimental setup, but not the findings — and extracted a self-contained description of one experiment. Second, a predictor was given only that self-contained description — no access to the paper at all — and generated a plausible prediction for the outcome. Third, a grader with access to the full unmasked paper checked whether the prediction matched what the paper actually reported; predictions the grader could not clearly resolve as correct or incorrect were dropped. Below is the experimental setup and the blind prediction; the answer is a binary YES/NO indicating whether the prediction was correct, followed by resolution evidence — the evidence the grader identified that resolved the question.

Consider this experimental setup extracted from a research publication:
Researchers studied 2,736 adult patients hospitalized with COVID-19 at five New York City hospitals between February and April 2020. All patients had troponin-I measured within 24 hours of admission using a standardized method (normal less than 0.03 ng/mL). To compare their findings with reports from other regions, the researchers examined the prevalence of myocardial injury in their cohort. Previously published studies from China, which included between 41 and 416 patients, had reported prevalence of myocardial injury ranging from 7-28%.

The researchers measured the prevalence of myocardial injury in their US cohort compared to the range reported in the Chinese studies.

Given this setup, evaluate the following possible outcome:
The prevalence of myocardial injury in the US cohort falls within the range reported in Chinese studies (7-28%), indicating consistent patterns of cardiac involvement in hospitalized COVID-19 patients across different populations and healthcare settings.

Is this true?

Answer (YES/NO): NO